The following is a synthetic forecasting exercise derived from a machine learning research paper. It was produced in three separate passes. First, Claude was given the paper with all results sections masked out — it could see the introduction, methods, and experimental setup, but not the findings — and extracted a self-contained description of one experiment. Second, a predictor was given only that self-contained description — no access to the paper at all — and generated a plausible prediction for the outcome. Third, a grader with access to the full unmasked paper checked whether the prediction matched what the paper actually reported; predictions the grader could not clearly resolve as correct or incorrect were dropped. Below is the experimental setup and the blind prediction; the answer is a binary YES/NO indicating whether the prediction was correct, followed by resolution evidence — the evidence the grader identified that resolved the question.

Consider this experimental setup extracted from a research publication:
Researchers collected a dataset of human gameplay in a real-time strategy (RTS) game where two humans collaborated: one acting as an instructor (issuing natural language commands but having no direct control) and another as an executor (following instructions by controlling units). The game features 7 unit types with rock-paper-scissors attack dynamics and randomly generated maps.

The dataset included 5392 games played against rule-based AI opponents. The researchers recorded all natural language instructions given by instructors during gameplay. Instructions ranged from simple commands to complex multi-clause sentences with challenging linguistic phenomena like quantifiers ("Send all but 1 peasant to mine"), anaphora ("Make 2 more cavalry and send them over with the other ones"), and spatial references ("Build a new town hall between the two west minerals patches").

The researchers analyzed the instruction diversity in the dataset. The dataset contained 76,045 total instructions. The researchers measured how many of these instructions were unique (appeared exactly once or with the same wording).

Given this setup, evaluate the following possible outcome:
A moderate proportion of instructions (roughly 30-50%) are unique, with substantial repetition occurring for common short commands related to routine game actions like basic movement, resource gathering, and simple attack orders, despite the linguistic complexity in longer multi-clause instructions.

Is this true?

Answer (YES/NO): NO